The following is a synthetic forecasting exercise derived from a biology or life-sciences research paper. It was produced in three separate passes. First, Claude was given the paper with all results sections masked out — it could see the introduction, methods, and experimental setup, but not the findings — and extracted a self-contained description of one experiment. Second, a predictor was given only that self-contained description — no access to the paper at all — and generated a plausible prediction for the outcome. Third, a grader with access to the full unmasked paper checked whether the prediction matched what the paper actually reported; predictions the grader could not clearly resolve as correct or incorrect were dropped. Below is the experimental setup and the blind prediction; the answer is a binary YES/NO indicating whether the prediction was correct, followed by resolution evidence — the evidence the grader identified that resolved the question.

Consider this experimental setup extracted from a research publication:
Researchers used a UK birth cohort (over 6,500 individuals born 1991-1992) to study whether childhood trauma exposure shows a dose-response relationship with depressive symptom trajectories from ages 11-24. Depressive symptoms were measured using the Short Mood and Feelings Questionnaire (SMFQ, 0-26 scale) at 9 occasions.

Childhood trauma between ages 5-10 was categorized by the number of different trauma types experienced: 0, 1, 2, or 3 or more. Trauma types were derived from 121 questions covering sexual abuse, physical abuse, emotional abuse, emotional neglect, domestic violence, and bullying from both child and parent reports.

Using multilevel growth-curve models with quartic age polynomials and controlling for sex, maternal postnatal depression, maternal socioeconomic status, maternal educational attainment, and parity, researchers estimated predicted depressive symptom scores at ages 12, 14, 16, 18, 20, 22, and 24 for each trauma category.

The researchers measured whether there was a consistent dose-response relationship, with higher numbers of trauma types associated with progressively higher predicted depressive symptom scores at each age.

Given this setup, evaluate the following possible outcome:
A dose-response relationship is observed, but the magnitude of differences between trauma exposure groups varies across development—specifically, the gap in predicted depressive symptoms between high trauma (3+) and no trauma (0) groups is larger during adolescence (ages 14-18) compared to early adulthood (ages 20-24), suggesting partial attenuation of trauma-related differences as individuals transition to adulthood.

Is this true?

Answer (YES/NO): YES